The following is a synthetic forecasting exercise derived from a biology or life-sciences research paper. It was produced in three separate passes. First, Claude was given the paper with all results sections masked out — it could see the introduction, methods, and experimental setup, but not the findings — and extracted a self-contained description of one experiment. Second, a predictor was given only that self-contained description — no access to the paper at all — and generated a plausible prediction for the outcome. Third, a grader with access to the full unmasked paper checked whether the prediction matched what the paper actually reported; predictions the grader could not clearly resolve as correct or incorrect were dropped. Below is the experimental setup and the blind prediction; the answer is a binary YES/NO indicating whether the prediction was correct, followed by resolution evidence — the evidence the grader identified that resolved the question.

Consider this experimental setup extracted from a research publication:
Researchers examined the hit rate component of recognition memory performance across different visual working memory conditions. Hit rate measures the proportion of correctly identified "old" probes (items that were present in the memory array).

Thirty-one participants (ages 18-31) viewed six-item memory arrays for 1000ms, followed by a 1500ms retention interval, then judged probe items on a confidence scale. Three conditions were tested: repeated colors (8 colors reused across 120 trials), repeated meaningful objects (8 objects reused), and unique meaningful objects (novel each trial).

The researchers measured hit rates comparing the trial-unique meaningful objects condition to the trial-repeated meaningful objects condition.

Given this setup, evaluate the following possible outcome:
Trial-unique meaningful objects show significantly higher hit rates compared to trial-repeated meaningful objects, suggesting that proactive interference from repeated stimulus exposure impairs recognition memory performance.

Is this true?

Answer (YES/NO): NO